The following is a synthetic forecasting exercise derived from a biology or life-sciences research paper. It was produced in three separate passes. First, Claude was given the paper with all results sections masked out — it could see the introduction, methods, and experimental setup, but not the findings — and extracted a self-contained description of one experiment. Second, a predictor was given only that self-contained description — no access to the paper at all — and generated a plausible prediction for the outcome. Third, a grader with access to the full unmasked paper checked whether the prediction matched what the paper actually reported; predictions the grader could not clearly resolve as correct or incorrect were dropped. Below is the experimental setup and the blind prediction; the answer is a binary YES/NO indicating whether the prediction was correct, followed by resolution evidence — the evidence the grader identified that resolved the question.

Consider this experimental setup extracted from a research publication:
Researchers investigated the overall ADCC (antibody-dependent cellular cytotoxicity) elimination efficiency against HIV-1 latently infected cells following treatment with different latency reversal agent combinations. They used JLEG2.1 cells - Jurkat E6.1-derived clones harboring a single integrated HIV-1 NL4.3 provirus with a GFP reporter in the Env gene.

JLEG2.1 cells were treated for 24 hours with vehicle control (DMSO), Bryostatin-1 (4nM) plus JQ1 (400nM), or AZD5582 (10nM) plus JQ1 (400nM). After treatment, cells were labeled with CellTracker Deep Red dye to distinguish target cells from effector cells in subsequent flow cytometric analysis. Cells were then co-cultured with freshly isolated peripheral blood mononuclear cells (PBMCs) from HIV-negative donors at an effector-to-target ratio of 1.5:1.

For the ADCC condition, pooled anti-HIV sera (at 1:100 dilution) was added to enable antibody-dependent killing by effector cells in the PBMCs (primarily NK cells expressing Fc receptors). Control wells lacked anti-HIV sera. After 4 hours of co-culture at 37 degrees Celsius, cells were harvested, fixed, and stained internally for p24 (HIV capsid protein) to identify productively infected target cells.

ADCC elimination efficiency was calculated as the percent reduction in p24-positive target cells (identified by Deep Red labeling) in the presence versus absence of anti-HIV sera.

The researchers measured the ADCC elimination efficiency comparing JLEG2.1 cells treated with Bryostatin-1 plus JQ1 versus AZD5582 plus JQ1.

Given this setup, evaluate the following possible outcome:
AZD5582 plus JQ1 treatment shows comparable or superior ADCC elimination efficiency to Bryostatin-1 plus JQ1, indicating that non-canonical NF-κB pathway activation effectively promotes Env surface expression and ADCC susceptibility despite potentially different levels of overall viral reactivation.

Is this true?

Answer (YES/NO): YES